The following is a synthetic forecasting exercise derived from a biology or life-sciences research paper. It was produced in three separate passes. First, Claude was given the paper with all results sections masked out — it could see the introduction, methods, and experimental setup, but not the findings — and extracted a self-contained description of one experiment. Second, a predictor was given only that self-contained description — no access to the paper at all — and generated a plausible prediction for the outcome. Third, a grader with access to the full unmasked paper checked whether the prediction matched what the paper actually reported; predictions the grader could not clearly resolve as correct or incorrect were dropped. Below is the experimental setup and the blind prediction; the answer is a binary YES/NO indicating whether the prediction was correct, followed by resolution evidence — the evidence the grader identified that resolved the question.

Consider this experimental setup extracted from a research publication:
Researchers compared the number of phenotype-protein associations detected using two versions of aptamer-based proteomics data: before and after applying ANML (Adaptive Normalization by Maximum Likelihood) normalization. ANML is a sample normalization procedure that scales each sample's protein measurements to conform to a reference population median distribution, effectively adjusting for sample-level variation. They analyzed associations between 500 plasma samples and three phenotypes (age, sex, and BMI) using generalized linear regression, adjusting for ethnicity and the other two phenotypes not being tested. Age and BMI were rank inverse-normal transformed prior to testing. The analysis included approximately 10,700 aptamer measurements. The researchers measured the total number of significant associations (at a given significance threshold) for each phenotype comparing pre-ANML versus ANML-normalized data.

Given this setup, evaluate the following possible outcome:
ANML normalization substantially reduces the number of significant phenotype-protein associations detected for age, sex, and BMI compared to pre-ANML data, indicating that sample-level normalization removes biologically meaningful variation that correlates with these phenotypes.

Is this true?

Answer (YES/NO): NO